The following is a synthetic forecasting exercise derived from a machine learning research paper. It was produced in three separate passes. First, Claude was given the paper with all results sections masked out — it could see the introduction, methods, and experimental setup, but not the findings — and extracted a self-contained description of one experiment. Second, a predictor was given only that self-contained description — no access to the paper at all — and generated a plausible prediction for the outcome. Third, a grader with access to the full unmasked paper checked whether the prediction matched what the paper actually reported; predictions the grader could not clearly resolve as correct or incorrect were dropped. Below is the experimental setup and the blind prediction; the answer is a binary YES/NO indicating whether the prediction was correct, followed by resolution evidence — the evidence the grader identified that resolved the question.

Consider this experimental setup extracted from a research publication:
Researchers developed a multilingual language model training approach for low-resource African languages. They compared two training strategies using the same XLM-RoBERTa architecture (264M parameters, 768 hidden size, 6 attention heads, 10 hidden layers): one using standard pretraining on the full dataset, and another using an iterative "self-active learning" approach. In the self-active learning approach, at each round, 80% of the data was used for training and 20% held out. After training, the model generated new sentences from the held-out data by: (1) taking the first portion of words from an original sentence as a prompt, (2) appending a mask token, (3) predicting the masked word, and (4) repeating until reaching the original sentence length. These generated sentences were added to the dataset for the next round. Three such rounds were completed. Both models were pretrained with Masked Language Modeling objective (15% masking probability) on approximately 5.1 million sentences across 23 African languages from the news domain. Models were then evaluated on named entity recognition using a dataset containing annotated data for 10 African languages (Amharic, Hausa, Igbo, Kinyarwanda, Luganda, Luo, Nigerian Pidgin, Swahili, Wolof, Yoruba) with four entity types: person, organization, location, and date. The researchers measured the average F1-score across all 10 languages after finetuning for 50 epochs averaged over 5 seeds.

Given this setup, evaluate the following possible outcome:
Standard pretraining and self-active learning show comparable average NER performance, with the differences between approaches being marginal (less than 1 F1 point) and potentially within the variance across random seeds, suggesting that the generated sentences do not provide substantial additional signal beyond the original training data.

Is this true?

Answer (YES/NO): NO